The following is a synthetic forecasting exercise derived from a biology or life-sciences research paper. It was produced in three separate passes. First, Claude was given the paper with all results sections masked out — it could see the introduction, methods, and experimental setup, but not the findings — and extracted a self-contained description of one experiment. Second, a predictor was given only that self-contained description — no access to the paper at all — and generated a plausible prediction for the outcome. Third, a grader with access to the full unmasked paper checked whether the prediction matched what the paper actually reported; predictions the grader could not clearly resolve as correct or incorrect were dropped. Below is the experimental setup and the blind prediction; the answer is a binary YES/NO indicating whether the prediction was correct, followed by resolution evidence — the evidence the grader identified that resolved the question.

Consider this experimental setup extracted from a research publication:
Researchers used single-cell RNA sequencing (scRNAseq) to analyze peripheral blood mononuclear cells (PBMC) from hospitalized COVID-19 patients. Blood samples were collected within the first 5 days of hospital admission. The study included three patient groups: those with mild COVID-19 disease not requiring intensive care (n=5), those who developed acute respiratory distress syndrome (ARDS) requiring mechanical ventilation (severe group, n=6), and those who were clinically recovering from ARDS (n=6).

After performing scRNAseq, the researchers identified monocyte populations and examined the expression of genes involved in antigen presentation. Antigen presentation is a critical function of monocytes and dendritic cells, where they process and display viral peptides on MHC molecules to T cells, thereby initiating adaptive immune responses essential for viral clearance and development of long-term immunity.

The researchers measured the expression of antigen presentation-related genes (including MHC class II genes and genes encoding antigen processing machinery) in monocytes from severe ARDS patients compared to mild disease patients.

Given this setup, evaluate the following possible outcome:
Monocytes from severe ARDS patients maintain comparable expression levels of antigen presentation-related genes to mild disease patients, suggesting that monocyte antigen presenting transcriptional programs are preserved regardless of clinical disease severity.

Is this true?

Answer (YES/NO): NO